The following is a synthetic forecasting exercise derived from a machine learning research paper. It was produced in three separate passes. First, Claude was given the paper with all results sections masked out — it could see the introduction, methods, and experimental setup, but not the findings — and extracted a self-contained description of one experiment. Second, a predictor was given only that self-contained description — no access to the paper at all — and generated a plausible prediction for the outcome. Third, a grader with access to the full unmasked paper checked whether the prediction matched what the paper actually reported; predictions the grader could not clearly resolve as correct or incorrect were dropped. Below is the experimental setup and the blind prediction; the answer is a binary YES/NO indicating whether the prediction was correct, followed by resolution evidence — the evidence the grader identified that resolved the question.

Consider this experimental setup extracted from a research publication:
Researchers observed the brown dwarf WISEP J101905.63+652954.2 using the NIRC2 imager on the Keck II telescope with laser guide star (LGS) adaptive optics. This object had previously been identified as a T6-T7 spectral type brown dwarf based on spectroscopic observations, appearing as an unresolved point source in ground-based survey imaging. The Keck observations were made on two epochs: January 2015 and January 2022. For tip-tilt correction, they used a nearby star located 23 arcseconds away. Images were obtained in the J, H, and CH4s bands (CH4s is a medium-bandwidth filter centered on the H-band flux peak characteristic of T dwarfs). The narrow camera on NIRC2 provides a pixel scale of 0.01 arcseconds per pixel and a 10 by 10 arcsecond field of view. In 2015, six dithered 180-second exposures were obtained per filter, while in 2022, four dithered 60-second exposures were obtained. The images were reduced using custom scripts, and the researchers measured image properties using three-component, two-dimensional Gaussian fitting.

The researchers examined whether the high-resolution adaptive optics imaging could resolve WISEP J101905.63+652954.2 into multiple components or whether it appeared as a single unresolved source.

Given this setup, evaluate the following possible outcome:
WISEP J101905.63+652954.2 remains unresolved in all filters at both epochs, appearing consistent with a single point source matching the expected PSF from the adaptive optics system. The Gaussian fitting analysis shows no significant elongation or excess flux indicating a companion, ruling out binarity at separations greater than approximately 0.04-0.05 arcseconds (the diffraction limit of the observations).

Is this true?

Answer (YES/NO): NO